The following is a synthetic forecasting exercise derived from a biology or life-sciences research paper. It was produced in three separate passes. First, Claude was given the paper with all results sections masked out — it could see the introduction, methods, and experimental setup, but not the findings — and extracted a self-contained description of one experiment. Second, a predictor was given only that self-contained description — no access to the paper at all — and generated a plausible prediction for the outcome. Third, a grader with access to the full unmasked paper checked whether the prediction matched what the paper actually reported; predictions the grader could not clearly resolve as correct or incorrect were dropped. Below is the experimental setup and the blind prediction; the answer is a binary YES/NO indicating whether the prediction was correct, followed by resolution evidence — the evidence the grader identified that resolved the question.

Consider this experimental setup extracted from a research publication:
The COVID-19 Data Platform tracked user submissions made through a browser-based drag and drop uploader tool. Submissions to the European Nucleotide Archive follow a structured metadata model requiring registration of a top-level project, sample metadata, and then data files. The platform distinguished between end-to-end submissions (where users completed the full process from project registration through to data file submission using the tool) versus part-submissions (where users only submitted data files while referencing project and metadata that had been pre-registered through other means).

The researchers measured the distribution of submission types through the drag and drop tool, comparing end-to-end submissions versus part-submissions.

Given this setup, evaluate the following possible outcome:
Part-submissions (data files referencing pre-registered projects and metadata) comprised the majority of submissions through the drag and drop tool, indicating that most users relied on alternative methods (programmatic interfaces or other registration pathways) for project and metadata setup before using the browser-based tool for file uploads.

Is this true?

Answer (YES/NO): NO